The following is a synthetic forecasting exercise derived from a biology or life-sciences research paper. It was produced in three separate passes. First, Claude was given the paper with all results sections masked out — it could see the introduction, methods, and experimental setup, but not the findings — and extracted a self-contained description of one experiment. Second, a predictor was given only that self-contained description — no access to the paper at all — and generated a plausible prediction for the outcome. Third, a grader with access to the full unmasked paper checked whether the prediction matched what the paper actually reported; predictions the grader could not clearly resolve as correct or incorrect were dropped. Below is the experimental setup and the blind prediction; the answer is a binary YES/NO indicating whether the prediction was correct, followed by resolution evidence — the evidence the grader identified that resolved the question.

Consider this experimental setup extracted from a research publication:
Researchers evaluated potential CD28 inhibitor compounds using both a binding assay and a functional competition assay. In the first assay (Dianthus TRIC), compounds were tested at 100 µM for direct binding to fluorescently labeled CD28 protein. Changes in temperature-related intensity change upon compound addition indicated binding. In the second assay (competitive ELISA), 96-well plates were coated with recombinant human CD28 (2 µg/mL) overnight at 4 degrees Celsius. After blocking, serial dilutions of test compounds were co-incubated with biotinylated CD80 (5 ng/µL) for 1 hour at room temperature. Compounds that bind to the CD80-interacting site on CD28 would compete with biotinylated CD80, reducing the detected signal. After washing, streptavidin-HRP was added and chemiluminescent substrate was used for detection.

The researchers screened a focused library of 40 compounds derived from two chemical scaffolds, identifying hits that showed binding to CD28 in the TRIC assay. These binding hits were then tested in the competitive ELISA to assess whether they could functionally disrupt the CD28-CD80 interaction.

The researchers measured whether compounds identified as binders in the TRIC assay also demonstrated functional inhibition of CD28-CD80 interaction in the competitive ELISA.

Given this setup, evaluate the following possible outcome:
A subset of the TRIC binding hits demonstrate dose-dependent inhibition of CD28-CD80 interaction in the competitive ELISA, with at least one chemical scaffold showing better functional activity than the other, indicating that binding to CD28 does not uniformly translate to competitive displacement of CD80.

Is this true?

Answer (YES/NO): NO